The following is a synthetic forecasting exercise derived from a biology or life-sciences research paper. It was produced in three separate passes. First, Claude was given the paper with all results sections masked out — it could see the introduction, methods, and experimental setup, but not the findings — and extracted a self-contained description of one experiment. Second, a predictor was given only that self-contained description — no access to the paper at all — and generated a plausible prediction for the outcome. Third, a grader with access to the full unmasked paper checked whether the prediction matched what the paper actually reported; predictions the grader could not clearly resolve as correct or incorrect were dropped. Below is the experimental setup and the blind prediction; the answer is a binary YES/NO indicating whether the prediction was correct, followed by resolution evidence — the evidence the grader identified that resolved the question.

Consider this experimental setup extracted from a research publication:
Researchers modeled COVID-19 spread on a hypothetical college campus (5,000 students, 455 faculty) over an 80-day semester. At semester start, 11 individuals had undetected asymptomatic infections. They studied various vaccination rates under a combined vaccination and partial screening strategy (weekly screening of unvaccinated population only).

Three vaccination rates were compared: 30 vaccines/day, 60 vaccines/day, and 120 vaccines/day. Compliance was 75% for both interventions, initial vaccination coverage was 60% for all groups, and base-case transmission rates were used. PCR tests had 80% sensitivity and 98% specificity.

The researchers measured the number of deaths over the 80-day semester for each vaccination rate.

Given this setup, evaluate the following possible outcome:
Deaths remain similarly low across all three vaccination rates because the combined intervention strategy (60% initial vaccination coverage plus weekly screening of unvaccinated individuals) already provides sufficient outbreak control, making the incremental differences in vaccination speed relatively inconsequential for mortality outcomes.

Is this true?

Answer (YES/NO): NO